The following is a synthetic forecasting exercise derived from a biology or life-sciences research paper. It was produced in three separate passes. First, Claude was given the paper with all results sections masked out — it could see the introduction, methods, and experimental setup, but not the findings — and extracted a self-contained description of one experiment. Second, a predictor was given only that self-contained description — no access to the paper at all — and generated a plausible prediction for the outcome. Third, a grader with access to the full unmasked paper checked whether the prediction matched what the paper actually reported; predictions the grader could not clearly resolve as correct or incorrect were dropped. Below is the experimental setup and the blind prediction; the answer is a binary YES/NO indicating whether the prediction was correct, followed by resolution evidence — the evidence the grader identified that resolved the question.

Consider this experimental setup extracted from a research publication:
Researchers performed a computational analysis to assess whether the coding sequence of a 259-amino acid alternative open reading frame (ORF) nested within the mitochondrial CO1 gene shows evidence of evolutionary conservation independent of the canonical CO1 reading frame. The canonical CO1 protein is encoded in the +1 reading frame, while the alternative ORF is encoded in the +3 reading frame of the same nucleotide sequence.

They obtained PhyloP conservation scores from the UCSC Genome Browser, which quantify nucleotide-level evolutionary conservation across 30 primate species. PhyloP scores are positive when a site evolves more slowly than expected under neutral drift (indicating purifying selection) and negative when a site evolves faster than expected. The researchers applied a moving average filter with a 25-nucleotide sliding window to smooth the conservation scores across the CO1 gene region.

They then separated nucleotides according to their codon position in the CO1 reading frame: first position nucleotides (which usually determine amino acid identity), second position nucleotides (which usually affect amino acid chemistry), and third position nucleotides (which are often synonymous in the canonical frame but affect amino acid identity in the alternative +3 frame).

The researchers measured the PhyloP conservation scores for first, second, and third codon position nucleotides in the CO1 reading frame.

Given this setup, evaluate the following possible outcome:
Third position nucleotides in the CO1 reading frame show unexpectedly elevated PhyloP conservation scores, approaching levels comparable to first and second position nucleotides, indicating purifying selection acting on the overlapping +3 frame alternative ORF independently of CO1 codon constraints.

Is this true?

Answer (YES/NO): NO